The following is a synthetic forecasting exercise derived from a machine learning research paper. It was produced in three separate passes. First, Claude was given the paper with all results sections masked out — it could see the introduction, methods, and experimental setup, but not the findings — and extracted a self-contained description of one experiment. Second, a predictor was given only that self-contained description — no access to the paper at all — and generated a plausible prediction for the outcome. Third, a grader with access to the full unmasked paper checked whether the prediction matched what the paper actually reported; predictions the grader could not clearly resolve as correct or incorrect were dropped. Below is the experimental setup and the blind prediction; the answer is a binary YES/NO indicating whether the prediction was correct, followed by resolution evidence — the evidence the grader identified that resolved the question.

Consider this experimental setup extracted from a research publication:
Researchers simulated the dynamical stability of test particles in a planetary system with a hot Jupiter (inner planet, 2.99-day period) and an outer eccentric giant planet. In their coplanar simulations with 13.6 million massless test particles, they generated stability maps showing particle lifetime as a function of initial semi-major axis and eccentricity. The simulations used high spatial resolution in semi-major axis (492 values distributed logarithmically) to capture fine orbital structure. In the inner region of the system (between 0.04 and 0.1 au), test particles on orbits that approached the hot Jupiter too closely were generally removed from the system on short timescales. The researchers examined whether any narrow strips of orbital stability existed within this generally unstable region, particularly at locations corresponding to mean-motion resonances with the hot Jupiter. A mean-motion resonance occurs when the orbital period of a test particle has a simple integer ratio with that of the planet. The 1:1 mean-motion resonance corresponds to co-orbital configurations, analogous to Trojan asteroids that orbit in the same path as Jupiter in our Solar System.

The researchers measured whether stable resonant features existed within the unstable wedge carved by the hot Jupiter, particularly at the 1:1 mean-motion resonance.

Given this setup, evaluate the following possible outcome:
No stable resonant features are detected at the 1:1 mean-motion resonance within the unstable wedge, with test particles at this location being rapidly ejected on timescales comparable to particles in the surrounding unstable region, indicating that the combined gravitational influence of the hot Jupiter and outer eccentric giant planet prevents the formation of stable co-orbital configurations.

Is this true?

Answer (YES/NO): NO